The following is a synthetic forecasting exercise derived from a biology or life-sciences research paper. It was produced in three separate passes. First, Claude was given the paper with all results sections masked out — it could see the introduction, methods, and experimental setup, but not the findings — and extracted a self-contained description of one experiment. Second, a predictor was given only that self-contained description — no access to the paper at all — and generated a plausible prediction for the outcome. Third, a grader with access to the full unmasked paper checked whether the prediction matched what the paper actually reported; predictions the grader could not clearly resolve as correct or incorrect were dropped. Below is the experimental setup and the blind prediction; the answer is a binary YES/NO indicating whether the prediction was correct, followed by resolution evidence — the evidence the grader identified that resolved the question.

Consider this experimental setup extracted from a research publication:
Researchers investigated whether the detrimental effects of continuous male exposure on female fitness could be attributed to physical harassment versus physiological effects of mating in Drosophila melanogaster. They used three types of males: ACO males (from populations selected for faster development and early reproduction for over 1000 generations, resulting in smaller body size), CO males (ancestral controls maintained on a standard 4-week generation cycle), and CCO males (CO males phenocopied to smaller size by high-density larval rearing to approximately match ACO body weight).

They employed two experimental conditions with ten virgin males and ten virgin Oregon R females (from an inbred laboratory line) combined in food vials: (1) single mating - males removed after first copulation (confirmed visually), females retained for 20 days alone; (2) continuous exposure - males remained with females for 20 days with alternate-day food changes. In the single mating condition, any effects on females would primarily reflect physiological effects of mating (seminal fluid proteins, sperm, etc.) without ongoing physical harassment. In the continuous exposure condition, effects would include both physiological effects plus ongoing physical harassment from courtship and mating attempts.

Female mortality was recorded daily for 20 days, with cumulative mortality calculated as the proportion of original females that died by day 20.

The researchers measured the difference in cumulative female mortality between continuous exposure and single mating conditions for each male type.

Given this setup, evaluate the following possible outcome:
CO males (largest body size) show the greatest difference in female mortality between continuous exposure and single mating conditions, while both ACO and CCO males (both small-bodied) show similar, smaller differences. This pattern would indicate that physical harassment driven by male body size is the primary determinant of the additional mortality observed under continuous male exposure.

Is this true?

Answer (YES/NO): YES